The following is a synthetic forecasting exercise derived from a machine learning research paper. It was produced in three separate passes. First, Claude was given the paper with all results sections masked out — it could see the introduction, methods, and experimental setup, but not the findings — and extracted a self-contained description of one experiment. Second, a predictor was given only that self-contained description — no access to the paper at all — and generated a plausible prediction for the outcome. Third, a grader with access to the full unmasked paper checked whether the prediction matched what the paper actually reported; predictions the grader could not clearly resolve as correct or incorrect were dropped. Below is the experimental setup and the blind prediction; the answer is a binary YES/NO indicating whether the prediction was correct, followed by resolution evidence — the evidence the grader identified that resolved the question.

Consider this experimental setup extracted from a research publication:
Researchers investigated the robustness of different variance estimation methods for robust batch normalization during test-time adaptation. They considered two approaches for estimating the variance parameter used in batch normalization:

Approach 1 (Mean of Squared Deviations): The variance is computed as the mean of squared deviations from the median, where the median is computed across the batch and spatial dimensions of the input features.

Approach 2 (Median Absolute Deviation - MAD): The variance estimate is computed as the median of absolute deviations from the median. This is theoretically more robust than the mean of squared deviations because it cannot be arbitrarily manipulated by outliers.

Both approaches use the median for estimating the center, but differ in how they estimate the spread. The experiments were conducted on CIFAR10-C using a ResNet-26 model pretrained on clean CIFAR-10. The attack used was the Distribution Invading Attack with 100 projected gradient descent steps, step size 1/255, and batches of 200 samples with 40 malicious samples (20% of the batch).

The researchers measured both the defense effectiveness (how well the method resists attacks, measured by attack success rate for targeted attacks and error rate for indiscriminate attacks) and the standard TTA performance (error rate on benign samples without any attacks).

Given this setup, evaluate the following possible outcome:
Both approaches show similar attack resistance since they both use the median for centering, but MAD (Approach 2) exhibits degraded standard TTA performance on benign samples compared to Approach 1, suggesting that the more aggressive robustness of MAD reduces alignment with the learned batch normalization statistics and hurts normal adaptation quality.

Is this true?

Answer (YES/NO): NO